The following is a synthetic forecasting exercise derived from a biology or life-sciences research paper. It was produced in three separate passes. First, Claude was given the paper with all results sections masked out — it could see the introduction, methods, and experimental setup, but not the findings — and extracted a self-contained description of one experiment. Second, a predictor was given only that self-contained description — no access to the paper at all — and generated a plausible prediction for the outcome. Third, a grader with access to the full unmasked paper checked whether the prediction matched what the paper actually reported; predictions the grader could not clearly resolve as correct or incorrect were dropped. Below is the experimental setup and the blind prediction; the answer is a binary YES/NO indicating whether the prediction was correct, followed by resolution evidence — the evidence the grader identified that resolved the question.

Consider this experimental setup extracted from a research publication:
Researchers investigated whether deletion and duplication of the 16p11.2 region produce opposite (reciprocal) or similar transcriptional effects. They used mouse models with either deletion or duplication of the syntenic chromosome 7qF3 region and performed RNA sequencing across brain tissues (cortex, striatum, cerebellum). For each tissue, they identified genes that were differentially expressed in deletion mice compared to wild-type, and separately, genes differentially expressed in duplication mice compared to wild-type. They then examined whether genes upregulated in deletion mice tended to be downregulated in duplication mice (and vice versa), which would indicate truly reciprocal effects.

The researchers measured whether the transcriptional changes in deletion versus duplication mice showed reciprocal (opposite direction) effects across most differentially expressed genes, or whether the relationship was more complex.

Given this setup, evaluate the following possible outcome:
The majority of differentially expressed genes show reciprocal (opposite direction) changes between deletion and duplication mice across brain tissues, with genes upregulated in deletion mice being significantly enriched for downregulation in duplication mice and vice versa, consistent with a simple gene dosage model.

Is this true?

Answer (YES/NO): NO